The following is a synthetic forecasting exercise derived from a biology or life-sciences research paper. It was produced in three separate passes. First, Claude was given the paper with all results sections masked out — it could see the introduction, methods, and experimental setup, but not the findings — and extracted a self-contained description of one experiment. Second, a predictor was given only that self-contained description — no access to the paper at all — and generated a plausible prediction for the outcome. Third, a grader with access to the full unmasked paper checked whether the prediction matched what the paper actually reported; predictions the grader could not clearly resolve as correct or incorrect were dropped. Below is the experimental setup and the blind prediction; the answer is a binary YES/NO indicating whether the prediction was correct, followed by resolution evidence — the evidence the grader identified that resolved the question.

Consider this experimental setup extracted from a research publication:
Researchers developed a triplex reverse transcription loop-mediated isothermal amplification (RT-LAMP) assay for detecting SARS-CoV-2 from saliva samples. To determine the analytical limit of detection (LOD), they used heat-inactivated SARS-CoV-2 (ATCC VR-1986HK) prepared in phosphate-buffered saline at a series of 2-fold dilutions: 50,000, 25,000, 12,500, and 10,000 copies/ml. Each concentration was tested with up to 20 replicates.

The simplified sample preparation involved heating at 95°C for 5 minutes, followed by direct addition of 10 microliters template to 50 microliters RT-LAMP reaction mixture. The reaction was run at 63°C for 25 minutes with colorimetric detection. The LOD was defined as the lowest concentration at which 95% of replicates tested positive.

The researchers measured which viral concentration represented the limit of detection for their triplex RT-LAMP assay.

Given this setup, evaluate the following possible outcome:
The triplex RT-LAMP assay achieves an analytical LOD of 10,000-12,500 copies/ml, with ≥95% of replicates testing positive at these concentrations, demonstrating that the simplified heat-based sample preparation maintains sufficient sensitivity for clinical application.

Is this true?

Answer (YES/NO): NO